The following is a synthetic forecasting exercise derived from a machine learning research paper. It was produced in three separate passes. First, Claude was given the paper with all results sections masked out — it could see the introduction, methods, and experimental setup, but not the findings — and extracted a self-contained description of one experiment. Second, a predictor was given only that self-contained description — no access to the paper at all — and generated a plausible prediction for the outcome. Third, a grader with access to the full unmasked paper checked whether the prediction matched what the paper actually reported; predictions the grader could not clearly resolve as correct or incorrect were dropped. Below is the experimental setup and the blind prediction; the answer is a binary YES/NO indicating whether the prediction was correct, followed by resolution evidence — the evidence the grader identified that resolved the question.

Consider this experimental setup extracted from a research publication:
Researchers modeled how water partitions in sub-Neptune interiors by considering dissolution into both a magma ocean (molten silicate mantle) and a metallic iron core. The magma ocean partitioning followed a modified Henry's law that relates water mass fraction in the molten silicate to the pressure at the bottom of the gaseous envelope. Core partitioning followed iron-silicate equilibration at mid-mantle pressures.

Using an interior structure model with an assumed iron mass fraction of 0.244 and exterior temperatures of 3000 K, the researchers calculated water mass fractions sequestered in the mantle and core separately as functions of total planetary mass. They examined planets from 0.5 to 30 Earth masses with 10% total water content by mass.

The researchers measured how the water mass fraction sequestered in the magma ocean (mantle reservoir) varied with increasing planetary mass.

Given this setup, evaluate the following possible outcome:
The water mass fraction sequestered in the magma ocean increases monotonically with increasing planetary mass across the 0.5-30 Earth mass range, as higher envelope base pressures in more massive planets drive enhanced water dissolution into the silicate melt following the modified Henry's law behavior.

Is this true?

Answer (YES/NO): NO